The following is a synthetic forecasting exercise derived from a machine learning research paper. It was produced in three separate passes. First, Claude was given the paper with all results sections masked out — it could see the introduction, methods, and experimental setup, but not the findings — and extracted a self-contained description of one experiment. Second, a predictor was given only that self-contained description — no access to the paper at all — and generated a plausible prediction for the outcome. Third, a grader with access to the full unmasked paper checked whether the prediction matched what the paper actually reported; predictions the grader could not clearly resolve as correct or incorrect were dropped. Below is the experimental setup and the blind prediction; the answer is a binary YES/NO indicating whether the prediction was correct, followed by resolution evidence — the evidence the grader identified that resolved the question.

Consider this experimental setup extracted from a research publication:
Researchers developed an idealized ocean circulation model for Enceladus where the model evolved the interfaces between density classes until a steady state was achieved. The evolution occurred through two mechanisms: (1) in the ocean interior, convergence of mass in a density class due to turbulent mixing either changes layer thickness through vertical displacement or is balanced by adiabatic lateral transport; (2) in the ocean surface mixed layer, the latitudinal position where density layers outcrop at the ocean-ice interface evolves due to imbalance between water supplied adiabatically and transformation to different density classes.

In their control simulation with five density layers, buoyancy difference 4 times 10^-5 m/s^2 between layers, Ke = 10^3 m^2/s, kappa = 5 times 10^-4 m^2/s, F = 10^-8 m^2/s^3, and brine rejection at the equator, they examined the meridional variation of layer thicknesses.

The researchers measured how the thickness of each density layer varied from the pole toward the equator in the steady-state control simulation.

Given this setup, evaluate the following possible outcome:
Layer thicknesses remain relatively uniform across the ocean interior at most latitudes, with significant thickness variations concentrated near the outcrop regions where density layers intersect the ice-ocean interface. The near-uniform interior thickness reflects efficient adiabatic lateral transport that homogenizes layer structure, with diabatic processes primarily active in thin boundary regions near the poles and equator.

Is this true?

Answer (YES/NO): NO